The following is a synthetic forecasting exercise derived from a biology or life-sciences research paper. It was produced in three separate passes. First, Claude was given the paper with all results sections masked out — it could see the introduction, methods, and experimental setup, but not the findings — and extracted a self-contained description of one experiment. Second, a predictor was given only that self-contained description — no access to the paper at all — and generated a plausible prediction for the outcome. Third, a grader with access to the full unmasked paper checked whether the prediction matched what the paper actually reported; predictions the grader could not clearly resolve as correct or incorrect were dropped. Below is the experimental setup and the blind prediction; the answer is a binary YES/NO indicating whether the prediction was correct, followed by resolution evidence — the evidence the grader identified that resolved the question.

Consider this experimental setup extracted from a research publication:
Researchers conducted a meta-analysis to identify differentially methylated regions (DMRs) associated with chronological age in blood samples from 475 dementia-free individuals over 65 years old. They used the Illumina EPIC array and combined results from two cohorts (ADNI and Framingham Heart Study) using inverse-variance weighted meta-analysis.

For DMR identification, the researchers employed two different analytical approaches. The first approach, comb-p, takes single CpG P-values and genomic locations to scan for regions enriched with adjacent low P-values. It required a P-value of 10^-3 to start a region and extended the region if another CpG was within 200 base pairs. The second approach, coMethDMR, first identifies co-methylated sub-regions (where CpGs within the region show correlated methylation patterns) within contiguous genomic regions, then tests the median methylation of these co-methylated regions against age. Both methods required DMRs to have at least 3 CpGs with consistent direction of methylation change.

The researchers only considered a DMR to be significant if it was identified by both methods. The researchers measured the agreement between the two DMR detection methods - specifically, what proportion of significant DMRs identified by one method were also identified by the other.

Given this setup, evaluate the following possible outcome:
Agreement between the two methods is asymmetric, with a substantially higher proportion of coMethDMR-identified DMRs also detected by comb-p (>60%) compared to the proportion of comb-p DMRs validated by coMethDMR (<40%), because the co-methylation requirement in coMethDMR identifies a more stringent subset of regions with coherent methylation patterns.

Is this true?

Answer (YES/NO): NO